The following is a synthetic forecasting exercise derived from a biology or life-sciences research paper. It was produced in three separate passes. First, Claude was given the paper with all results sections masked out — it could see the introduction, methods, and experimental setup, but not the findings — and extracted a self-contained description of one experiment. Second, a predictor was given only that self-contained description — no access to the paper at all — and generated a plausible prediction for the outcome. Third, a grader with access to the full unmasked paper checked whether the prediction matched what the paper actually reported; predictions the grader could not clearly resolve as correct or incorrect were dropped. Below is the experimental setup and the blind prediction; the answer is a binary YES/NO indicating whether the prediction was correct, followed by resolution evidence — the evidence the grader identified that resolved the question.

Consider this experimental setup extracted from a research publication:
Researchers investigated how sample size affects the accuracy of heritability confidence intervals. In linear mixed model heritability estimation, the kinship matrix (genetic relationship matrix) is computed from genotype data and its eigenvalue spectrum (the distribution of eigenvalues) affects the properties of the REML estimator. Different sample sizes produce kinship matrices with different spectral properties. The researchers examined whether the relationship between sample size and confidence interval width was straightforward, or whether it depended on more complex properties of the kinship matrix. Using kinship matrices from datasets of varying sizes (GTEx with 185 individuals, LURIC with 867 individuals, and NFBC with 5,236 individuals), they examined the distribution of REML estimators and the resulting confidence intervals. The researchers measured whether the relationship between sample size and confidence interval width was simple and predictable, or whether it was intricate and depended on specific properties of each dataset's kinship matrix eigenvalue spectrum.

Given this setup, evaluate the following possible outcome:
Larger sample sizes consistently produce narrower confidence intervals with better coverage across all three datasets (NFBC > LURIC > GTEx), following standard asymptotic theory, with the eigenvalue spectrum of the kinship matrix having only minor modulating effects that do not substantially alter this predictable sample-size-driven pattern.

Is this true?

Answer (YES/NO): NO